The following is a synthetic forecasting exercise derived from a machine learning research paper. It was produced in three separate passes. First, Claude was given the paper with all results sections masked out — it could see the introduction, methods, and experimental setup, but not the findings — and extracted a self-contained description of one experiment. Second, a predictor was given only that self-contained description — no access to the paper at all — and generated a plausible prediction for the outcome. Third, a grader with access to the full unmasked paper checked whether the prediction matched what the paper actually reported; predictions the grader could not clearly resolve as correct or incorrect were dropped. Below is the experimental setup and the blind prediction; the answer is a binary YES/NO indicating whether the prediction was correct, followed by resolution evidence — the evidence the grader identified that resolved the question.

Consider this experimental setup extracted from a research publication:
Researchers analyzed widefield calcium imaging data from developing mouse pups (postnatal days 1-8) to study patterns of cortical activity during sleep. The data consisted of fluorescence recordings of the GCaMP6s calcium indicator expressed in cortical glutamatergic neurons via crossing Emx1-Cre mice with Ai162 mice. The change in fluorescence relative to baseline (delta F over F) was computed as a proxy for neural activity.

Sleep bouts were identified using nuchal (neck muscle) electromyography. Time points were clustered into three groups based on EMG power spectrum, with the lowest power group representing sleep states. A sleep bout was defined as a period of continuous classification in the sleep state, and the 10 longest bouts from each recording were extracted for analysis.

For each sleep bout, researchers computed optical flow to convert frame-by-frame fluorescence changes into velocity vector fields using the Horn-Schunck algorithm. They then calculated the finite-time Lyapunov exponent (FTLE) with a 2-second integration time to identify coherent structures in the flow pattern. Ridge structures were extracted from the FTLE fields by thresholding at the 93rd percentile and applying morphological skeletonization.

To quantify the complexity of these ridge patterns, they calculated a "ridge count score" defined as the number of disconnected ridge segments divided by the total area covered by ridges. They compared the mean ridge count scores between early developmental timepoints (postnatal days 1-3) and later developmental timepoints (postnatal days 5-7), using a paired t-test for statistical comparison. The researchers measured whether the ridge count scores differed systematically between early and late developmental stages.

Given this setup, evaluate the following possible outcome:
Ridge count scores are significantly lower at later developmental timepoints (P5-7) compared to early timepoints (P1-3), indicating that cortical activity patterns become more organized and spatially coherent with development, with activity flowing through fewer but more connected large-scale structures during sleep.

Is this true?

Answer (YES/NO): YES